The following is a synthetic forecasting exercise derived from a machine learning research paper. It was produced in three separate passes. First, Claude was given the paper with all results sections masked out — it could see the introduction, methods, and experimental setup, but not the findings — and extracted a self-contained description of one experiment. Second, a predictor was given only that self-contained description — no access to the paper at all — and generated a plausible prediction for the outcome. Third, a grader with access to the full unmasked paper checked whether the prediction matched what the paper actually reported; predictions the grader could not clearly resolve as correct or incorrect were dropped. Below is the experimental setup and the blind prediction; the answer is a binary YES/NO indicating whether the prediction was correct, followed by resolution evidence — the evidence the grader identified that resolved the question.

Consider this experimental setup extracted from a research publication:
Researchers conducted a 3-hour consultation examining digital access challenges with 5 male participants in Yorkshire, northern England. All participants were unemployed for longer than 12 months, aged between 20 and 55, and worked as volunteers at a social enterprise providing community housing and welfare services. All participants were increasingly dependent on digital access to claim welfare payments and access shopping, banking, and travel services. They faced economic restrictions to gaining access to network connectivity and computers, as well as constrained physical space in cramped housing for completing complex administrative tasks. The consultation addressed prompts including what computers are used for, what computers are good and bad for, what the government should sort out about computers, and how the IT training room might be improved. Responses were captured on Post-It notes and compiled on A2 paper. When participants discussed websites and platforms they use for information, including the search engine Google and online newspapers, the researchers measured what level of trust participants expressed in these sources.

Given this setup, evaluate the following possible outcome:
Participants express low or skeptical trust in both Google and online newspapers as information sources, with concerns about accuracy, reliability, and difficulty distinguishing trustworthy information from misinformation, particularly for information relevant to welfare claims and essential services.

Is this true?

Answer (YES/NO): YES